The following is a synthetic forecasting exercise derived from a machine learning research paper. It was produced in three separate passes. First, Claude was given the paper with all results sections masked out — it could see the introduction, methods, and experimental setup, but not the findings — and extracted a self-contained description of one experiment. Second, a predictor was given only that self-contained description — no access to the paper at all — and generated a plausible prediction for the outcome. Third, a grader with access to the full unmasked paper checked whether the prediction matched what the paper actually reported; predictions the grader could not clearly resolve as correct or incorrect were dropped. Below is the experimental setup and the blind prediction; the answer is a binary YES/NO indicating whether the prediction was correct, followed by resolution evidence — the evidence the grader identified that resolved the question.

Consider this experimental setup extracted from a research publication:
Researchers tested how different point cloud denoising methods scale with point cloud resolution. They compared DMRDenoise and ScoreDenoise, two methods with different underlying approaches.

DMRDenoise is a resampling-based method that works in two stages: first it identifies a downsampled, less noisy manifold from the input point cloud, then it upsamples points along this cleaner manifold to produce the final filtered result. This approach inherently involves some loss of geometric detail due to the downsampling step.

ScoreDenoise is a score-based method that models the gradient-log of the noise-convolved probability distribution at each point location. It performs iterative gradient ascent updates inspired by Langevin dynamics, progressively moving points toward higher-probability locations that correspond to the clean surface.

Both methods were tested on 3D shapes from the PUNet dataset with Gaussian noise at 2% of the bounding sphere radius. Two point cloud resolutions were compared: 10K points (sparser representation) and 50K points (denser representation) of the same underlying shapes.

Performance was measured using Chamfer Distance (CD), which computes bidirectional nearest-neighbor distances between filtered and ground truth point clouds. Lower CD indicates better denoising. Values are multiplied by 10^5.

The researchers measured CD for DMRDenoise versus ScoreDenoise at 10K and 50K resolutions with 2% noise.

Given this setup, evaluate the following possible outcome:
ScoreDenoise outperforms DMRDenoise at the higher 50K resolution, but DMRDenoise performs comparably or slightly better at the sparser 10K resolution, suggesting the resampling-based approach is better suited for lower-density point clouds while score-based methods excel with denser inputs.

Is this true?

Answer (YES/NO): NO